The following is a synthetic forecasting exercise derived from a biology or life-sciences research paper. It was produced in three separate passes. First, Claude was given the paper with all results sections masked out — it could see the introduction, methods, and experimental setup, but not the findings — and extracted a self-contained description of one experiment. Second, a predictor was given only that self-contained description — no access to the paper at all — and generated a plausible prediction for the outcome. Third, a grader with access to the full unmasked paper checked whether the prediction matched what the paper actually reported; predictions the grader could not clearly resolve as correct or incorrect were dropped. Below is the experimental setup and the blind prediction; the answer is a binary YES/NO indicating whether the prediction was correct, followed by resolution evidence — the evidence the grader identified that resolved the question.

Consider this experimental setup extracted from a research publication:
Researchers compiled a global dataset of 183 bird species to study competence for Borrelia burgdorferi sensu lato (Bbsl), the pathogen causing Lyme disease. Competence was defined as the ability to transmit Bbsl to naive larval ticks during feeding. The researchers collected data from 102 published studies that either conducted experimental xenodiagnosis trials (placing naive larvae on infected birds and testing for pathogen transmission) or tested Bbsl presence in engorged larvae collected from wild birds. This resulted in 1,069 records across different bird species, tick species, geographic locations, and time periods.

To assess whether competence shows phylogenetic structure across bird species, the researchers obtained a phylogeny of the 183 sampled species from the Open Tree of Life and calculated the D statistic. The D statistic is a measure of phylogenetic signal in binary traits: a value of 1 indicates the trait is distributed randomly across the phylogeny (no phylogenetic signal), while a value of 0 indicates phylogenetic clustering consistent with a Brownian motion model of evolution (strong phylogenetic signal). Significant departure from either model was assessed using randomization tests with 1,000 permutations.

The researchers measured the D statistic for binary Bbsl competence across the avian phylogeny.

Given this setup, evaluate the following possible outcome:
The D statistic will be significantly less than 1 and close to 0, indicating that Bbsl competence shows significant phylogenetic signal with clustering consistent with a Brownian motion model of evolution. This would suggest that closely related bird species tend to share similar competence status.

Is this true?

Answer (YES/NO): NO